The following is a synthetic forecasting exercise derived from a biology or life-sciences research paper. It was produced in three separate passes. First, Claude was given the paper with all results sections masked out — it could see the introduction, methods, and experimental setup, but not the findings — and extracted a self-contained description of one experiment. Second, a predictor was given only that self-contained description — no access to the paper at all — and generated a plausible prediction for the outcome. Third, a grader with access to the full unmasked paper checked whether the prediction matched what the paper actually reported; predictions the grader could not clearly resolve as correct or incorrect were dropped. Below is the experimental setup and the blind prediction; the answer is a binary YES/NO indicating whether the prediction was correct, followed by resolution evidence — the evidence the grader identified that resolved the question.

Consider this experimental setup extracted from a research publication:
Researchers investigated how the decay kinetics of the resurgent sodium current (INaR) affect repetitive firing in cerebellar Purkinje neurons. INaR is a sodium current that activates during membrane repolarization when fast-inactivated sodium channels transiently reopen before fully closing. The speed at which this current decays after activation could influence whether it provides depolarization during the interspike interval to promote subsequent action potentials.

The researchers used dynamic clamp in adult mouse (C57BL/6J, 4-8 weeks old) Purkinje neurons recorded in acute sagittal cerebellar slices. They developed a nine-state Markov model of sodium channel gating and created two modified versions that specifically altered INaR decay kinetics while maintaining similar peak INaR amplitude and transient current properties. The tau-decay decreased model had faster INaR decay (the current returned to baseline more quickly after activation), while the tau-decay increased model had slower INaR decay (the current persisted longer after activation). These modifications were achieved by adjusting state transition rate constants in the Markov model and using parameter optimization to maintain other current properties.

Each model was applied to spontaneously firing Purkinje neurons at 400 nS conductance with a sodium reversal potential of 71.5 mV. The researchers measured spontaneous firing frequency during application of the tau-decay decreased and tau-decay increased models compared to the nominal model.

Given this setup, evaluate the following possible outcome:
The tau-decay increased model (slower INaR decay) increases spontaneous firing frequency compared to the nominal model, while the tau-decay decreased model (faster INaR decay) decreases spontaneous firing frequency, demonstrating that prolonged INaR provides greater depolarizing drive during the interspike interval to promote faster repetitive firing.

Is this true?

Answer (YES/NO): NO